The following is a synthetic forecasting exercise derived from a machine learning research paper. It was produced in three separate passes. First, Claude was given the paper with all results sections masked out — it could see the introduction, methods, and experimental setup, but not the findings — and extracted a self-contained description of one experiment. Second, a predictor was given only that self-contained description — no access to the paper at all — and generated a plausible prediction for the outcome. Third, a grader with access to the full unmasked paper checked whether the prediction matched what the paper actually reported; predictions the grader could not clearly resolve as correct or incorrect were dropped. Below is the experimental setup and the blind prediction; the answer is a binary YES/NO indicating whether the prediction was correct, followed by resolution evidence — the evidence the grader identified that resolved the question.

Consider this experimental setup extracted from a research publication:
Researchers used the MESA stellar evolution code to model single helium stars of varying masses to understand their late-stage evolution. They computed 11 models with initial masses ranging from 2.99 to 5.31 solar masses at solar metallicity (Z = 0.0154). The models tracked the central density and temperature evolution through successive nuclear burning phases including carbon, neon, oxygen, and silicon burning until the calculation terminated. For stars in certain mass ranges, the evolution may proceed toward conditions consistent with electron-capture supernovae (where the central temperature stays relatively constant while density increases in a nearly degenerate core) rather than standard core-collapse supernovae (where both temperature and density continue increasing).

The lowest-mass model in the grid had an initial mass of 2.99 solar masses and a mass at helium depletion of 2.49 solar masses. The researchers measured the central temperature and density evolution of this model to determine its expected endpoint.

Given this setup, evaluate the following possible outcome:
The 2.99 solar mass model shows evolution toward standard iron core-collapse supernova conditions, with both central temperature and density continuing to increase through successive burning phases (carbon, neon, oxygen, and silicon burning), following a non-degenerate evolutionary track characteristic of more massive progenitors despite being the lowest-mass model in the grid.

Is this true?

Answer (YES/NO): NO